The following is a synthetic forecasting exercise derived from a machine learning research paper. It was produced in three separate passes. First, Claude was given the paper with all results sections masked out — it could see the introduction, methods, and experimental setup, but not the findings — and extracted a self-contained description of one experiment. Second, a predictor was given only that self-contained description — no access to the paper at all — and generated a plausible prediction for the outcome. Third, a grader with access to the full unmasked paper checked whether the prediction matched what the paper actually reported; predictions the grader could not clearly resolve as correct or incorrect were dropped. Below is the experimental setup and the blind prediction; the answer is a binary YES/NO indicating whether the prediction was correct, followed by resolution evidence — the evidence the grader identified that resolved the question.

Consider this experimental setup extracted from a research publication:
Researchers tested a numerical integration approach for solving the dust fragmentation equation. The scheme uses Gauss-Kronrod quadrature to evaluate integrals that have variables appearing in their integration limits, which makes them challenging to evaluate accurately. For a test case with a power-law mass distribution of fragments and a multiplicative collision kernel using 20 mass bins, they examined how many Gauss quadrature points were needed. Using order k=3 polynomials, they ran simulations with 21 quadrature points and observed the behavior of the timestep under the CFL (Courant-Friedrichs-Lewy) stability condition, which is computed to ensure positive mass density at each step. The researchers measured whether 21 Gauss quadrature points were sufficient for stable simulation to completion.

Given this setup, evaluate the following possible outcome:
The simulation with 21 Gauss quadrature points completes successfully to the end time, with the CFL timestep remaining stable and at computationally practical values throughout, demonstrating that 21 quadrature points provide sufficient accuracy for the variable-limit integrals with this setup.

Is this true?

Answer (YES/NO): NO